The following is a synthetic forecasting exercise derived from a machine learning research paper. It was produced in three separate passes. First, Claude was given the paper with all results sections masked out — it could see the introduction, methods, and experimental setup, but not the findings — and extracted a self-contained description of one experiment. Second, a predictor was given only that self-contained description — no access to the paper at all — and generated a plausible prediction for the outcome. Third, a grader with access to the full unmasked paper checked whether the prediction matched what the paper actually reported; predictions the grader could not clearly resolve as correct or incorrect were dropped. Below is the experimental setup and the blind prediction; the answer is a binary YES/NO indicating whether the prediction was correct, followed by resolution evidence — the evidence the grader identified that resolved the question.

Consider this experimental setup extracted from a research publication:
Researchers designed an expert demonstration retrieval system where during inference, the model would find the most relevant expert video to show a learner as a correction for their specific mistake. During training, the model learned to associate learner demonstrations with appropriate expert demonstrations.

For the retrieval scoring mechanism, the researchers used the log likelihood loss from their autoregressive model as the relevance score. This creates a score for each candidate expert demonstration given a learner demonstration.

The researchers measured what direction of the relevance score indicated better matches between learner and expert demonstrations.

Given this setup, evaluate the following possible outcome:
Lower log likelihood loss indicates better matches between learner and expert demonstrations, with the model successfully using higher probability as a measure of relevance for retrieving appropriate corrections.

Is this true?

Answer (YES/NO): YES